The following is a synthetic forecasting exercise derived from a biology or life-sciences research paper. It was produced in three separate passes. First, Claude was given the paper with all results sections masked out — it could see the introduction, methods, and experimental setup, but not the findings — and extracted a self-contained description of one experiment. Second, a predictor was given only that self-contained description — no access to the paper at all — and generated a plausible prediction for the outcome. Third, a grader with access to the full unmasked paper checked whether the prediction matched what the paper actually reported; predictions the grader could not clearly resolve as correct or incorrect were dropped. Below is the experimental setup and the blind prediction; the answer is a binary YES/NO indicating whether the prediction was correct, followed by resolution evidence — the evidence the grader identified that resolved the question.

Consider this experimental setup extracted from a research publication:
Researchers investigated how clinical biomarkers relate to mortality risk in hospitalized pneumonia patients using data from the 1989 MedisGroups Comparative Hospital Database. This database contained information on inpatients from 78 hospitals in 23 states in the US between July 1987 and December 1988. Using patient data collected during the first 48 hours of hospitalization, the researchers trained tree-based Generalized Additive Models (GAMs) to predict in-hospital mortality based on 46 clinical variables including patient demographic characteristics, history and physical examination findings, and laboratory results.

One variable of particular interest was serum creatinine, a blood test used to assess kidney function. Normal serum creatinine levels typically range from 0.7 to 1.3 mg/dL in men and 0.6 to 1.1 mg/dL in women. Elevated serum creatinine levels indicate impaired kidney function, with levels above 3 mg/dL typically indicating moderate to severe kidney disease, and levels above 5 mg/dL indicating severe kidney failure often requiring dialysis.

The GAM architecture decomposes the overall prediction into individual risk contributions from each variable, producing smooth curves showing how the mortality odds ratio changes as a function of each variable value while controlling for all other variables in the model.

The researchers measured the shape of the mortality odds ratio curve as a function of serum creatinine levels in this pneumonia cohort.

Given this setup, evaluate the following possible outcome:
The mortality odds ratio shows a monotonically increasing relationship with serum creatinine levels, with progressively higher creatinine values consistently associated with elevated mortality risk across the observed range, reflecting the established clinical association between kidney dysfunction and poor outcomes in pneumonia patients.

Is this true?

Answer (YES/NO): NO